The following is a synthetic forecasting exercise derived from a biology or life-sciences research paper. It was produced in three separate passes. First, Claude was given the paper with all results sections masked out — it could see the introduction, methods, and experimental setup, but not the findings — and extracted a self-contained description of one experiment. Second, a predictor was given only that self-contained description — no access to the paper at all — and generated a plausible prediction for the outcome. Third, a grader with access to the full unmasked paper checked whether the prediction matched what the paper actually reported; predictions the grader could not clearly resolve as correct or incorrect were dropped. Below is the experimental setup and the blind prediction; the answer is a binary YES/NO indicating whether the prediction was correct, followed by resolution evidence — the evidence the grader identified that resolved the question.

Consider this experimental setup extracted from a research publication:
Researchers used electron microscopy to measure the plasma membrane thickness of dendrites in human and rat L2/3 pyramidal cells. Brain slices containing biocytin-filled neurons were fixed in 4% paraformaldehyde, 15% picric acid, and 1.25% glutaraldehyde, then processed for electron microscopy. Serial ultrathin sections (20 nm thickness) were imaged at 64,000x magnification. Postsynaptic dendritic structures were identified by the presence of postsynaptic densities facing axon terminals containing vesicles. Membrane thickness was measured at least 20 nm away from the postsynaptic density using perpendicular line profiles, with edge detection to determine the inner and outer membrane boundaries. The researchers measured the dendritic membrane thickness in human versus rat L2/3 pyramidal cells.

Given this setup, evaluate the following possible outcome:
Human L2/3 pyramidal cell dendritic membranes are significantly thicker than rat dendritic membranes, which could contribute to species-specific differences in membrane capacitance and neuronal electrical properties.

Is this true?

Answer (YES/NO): NO